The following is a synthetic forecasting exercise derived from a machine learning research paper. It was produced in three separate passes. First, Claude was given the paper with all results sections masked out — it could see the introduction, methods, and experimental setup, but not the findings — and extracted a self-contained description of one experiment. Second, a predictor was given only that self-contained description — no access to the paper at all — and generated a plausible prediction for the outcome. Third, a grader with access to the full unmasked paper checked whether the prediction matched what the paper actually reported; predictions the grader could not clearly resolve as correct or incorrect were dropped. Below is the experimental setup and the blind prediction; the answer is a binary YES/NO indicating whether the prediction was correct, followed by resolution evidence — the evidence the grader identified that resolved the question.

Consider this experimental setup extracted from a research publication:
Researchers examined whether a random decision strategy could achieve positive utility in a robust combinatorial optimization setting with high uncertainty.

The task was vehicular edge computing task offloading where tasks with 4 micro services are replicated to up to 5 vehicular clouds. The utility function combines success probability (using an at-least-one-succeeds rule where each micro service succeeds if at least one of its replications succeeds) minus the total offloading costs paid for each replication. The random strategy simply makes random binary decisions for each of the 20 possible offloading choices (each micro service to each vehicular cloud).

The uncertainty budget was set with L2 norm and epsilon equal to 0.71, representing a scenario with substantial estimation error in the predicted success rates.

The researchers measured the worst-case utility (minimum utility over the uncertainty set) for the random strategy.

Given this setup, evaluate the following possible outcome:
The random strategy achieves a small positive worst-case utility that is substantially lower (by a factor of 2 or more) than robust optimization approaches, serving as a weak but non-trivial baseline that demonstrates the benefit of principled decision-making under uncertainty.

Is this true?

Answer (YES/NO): NO